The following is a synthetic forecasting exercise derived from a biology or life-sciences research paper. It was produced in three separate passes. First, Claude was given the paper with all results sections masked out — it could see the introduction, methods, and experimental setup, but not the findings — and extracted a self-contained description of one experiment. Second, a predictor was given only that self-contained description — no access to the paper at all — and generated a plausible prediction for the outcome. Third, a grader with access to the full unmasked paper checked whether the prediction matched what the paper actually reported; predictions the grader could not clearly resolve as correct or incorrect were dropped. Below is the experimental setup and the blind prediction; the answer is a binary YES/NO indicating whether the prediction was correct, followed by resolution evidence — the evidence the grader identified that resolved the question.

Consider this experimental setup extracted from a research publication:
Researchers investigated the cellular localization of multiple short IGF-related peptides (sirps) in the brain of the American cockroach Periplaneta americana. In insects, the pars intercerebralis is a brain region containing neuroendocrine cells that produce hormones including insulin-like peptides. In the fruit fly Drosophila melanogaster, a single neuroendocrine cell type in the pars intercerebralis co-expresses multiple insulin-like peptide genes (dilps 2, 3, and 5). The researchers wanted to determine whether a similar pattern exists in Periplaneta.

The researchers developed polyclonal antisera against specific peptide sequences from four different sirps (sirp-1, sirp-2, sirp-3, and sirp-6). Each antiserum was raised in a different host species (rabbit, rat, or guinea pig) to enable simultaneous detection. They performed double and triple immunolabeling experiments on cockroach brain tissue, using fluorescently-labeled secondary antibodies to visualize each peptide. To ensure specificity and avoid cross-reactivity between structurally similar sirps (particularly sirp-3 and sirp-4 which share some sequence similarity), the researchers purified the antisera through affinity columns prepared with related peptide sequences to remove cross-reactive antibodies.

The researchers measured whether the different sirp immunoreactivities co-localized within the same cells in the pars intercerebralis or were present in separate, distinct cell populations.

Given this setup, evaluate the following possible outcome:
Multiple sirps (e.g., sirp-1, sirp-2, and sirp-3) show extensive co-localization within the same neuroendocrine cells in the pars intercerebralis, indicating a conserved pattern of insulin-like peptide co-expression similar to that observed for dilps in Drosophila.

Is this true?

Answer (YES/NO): NO